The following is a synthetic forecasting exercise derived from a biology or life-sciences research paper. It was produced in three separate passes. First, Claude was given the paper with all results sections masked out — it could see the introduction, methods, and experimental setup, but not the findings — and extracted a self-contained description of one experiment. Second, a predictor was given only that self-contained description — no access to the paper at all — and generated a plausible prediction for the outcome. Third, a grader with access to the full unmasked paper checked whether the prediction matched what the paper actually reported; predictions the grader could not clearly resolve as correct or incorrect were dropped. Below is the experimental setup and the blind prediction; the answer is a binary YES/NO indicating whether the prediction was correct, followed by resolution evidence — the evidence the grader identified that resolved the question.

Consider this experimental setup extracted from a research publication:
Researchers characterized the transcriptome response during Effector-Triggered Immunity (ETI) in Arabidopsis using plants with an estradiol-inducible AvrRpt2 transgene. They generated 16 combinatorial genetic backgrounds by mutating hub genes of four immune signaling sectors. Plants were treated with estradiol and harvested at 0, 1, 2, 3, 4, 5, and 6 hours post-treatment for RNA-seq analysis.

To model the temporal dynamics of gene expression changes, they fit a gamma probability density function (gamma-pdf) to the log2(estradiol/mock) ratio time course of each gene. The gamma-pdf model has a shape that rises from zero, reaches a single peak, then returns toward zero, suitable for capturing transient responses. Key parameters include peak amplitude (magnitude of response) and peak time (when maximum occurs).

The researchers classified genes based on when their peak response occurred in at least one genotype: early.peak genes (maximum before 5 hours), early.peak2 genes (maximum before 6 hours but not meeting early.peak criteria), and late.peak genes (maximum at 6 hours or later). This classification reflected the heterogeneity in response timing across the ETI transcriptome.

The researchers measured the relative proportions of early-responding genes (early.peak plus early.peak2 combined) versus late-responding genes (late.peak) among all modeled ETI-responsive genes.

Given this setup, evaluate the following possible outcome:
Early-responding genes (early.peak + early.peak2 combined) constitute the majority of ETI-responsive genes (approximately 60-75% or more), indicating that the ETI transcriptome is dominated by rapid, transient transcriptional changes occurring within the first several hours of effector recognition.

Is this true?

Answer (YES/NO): NO